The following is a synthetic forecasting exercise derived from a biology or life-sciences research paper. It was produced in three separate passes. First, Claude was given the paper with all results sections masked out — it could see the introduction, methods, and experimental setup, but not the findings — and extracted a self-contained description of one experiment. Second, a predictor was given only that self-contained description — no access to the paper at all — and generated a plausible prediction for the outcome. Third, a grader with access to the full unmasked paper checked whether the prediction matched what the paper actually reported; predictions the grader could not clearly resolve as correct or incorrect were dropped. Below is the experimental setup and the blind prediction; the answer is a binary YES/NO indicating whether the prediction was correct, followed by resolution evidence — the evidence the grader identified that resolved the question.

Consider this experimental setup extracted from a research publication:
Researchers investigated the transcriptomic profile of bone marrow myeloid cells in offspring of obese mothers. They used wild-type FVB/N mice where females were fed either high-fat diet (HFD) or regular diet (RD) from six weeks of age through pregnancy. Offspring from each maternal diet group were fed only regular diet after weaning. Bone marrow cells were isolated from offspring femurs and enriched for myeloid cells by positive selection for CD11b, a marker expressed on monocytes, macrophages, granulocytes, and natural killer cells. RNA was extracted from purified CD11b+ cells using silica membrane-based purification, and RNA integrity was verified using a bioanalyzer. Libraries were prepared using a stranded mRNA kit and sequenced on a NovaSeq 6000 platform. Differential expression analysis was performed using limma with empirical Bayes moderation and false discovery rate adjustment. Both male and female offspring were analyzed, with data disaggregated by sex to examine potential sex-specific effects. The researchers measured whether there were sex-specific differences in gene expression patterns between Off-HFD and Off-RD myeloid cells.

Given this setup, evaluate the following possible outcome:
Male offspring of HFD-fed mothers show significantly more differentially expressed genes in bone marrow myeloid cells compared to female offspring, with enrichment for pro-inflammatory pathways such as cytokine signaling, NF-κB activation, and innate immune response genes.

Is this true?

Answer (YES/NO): NO